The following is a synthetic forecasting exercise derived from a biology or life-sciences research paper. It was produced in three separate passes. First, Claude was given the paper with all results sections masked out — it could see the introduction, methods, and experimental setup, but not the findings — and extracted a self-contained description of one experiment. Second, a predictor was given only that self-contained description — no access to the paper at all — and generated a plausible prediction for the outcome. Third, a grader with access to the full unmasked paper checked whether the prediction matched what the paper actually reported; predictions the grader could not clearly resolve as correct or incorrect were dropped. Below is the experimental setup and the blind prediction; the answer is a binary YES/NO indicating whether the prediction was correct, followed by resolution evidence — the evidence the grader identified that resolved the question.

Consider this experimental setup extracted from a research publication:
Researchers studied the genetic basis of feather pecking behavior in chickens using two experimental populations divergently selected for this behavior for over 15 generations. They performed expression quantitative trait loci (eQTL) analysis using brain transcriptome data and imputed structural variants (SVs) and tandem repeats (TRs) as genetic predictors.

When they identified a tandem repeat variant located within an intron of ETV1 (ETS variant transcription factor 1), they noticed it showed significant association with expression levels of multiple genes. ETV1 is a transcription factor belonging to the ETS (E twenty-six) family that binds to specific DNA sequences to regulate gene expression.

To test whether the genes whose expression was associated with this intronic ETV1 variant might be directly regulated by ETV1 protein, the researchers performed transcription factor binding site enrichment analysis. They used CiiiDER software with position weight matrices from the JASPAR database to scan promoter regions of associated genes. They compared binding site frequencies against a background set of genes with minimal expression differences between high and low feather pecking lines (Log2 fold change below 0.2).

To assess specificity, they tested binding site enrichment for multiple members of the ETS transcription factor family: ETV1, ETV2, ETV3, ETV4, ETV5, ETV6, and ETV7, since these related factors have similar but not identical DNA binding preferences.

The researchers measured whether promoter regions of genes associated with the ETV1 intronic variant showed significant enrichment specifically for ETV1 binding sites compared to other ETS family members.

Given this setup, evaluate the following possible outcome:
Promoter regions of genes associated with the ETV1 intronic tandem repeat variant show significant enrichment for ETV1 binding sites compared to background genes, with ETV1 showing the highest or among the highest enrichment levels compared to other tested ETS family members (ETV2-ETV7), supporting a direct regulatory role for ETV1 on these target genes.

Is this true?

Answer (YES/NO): YES